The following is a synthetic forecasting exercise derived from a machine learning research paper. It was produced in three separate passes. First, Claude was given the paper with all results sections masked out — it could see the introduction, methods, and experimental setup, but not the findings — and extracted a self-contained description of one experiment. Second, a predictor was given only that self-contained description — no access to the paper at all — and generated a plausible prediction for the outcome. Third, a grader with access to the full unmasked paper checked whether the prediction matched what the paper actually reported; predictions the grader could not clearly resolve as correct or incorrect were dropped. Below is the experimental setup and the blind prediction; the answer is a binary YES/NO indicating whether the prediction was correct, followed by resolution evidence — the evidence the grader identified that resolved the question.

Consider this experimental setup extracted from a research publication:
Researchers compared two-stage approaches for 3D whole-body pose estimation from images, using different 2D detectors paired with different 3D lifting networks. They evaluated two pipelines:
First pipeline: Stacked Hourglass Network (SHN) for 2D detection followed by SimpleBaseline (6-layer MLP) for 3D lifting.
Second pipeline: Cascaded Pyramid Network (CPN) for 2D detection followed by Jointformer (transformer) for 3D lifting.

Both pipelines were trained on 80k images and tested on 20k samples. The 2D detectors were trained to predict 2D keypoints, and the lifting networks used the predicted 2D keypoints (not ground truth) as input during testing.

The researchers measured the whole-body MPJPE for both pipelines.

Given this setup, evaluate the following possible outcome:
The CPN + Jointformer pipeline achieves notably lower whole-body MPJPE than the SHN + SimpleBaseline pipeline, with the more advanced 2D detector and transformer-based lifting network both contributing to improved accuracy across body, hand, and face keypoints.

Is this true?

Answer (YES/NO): YES